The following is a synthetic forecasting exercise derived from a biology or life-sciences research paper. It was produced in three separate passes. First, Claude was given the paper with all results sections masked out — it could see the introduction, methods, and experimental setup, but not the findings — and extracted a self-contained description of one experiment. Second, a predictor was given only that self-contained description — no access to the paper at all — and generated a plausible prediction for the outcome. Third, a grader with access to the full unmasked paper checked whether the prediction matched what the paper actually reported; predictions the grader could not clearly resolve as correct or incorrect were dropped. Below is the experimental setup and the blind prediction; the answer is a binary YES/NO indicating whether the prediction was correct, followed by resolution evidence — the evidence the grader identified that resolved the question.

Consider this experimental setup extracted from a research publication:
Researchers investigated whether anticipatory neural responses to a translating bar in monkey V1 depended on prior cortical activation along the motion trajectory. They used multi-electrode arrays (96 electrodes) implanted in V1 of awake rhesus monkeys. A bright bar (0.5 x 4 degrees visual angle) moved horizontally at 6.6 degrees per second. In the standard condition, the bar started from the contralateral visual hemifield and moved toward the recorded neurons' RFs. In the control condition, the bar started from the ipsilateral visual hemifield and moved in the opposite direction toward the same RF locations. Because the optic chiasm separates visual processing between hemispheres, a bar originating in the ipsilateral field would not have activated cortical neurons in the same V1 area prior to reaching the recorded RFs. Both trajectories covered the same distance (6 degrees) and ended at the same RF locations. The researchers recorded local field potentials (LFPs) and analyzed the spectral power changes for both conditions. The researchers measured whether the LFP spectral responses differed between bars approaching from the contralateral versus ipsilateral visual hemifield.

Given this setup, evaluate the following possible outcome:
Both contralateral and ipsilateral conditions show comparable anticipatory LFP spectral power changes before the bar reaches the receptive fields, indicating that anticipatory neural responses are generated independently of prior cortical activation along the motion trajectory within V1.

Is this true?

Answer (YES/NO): NO